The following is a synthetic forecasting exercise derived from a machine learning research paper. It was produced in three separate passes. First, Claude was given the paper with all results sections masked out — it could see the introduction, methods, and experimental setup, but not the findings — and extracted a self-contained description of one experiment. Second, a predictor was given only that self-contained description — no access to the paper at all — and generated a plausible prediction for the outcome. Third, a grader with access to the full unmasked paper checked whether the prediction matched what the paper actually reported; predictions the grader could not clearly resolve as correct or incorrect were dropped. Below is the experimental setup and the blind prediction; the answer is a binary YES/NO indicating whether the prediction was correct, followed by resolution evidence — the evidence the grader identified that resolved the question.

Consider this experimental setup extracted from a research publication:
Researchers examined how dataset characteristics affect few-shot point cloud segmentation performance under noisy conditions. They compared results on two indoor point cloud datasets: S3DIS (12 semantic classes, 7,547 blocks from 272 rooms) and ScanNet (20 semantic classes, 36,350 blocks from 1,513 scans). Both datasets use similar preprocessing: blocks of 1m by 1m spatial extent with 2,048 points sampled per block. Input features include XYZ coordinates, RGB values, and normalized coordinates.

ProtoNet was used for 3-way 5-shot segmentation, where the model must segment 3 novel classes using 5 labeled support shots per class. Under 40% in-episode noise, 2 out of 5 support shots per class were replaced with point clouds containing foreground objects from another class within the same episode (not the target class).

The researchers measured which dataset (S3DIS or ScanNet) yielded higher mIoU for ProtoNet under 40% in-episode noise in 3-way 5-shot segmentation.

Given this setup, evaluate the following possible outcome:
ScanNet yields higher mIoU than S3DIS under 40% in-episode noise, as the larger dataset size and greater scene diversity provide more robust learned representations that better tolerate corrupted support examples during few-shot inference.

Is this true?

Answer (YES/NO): NO